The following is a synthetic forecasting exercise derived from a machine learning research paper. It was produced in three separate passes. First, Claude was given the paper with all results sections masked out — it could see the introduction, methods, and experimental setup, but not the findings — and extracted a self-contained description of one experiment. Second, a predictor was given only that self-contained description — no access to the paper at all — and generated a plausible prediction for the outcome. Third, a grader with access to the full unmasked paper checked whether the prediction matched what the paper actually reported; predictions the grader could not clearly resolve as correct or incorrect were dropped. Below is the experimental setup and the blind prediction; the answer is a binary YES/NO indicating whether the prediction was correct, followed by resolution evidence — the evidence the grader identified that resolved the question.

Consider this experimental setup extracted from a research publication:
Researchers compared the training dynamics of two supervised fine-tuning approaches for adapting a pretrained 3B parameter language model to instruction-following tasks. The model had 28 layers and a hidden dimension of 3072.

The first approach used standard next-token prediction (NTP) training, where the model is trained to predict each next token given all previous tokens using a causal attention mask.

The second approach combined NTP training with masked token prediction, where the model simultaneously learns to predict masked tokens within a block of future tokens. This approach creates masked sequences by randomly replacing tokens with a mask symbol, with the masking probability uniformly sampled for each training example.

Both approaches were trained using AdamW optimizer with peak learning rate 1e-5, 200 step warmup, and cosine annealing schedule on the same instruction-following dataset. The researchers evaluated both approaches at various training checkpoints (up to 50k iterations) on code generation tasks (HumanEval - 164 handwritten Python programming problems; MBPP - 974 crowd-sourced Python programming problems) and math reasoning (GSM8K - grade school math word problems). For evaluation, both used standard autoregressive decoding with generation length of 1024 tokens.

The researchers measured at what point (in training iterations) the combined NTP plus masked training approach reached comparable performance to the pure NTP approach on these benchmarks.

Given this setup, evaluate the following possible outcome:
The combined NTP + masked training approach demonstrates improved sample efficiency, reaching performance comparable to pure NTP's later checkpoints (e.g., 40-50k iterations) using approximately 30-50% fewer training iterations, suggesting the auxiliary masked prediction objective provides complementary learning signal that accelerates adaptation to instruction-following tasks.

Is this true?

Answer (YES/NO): NO